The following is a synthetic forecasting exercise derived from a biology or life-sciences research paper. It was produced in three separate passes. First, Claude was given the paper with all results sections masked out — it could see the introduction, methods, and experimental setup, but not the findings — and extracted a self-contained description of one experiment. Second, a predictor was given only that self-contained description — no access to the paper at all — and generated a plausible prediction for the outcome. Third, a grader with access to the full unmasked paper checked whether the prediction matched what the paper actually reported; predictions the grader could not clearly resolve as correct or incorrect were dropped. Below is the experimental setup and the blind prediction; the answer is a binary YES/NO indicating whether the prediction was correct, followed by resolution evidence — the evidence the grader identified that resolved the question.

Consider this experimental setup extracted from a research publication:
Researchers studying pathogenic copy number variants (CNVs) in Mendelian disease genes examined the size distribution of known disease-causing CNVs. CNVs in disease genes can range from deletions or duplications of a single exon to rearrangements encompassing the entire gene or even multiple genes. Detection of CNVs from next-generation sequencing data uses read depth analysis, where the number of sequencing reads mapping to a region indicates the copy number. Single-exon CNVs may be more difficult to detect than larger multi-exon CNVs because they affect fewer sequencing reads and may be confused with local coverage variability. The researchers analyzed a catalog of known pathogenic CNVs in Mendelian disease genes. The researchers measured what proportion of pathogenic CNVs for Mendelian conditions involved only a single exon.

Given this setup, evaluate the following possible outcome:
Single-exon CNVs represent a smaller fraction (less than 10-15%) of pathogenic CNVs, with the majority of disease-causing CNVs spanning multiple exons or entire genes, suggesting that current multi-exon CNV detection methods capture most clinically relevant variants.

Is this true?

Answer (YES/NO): NO